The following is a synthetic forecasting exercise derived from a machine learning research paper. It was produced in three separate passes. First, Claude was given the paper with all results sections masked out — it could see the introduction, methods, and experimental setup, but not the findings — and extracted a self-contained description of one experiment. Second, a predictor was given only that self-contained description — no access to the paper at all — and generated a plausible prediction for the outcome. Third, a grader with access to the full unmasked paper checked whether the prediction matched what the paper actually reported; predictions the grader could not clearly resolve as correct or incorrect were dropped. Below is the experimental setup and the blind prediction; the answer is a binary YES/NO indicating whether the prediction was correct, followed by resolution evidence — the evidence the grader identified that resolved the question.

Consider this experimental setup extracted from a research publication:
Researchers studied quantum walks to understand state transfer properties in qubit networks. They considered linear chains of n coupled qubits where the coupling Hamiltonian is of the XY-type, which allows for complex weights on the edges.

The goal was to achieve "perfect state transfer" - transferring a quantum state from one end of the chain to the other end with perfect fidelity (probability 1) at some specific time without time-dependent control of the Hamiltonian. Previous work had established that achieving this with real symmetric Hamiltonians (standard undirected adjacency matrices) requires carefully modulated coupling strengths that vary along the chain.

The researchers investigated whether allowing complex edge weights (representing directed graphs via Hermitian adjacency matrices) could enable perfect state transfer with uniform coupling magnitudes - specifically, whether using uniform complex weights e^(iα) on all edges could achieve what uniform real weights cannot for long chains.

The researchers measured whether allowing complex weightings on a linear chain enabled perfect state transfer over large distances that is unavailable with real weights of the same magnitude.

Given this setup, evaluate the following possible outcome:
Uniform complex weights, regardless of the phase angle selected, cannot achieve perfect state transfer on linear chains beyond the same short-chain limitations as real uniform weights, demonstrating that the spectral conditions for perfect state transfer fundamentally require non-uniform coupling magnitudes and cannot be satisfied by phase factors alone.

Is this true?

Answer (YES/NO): YES